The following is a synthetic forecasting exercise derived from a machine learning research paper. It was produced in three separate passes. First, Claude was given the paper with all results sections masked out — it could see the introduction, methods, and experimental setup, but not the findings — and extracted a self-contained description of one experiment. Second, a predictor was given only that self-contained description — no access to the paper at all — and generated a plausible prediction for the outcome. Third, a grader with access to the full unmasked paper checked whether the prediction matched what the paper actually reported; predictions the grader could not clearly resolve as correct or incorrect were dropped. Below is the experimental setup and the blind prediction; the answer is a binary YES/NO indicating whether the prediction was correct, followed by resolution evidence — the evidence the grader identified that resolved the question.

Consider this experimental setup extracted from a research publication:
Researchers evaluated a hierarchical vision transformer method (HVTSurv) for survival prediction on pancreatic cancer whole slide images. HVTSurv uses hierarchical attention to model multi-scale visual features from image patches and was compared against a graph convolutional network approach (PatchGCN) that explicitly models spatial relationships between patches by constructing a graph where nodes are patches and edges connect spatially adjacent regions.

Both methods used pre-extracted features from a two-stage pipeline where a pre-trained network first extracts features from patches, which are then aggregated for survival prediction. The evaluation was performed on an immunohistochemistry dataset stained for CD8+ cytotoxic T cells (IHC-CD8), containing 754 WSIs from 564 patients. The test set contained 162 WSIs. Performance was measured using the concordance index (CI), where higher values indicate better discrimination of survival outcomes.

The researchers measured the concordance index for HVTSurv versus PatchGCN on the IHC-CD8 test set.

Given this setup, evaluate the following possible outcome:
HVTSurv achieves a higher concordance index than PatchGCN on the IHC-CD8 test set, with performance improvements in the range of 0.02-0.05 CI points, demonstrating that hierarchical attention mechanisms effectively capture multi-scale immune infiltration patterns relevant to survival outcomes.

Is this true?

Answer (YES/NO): NO